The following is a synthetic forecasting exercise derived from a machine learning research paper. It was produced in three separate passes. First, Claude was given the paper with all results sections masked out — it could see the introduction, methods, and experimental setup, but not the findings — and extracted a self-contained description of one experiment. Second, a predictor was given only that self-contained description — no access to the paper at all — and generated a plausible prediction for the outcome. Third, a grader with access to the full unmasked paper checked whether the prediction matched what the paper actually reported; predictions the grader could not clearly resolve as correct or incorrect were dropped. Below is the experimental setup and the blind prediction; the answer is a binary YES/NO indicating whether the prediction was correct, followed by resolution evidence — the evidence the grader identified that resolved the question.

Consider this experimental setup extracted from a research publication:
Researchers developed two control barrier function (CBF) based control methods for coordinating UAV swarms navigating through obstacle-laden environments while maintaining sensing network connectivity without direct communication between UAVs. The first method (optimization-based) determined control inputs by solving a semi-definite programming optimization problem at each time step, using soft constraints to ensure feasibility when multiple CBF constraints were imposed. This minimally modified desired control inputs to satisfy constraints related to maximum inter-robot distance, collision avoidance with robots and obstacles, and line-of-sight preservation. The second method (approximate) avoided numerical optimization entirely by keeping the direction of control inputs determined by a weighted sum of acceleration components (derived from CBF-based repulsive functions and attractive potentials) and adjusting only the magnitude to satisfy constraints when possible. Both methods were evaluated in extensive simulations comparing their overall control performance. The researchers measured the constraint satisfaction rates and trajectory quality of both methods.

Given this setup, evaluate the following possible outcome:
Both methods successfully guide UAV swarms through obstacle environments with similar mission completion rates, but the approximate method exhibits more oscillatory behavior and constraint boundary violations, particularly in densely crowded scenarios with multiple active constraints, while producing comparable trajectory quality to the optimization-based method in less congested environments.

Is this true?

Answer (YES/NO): NO